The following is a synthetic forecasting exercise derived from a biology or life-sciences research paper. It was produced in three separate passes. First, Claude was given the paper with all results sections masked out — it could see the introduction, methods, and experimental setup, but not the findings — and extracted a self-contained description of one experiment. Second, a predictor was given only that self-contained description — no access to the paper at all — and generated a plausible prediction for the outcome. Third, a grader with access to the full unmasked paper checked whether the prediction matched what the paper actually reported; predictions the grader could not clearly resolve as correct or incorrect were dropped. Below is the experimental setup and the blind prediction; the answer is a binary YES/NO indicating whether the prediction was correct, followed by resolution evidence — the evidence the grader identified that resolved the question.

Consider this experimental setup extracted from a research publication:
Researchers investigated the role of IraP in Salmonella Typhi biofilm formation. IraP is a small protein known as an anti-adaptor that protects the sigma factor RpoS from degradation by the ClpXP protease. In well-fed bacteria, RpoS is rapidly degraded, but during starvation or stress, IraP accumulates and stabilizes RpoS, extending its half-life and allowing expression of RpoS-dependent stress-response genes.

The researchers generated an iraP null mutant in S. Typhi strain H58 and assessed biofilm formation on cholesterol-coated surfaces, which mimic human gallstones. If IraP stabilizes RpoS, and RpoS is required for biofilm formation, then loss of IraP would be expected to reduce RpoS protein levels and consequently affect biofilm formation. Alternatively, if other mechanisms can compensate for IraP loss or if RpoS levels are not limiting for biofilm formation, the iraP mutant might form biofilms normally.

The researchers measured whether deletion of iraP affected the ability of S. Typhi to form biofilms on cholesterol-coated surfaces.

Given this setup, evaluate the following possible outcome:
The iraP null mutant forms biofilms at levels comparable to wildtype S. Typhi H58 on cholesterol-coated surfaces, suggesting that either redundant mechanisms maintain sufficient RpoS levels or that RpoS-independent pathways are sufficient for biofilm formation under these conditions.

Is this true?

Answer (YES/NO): NO